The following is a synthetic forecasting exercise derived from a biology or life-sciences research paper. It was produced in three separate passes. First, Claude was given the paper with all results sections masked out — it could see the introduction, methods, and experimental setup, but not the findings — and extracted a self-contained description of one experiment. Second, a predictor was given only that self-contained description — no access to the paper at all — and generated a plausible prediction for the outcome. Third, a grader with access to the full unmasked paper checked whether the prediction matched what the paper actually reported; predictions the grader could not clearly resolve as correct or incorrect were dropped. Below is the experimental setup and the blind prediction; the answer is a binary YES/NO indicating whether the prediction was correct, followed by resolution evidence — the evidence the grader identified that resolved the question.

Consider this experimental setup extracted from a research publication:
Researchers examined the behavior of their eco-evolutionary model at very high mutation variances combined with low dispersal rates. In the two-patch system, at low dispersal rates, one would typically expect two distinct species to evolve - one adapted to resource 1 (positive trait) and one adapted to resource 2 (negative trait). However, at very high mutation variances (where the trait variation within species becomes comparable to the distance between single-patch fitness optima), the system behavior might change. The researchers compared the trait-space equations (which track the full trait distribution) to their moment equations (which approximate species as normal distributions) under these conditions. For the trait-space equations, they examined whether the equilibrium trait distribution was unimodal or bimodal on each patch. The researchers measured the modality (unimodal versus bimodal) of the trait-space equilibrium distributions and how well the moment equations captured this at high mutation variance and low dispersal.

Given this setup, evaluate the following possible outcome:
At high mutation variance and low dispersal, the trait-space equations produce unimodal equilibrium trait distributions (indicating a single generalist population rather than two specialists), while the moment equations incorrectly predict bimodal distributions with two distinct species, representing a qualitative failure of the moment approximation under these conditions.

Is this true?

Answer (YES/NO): NO